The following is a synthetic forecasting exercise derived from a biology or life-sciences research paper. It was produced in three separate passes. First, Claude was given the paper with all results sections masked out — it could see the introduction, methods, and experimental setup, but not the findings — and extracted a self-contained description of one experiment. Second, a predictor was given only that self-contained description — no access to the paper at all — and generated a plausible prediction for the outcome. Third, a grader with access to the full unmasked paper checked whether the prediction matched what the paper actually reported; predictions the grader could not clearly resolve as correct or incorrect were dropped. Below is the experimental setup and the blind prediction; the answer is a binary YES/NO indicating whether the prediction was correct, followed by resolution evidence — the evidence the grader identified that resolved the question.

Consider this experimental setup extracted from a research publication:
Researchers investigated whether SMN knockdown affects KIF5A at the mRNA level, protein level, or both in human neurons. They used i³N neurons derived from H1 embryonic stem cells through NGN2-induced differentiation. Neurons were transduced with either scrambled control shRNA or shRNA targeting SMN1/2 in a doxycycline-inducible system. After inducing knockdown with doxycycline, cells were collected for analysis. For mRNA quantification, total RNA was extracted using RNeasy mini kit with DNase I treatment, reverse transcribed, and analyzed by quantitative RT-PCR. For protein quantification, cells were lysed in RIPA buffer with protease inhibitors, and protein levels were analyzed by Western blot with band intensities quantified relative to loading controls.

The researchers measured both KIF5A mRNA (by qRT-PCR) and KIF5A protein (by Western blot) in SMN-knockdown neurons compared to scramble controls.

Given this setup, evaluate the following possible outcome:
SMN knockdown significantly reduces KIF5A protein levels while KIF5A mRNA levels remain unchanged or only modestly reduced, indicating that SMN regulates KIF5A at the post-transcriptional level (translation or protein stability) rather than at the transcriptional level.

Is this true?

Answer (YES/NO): NO